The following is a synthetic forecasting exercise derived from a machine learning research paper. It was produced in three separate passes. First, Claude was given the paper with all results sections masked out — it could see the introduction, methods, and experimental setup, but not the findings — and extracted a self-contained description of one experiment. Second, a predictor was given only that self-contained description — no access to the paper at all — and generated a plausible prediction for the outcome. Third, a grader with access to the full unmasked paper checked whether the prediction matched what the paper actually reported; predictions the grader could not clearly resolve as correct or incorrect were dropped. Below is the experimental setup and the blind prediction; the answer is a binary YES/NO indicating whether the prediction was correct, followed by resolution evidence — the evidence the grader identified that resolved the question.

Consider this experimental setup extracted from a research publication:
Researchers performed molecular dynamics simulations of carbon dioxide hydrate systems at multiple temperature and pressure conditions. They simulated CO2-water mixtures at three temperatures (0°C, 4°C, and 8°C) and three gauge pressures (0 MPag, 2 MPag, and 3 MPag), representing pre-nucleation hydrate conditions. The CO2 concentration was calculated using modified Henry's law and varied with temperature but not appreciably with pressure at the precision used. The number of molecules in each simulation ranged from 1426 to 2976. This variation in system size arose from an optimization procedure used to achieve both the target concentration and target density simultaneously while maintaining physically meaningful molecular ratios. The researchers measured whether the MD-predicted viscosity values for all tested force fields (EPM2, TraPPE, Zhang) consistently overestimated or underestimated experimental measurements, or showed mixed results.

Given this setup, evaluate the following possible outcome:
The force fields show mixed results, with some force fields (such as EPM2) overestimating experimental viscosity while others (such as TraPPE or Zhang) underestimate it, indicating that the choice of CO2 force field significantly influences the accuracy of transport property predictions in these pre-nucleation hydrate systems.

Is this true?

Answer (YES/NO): NO